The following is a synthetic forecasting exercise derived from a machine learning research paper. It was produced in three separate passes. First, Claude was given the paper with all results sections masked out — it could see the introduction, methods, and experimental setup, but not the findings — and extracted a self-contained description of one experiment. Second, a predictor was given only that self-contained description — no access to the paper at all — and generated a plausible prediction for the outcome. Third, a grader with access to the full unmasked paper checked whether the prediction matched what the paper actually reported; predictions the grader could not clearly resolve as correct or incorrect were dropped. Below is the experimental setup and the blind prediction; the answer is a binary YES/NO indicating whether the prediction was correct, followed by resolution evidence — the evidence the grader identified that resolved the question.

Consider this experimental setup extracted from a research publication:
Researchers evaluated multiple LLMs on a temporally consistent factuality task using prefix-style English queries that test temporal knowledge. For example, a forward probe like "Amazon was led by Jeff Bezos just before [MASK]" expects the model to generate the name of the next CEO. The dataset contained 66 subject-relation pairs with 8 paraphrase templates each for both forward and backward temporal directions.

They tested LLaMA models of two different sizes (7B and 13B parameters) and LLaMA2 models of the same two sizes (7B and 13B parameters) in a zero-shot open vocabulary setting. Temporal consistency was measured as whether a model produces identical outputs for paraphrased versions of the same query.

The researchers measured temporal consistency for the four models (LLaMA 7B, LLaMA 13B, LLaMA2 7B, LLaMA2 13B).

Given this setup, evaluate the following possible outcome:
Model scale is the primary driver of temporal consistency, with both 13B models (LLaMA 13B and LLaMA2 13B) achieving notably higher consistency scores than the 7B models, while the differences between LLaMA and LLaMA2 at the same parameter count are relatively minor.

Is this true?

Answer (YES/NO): NO